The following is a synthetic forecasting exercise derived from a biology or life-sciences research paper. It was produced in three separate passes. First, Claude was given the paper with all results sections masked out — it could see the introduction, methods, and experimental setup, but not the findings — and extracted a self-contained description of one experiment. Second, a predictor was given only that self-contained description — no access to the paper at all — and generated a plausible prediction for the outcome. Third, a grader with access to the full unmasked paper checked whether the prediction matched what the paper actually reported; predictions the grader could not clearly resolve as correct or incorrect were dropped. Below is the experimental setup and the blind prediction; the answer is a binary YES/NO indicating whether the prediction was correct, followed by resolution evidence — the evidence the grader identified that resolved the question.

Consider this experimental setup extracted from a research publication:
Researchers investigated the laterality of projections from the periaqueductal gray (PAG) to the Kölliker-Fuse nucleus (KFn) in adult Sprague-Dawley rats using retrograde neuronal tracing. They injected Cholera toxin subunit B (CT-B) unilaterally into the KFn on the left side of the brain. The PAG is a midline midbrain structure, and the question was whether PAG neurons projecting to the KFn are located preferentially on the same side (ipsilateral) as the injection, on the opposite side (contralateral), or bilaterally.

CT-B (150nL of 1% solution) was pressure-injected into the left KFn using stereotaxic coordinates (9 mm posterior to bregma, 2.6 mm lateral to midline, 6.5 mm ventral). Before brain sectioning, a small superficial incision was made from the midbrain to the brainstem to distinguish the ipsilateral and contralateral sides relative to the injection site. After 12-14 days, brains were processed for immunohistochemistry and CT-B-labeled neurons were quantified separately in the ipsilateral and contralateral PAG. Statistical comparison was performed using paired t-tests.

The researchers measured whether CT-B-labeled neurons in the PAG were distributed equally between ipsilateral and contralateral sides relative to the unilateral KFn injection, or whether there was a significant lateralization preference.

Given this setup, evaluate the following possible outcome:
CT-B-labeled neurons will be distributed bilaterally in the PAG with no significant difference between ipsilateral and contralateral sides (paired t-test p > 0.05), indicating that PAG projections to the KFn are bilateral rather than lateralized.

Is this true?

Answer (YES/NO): NO